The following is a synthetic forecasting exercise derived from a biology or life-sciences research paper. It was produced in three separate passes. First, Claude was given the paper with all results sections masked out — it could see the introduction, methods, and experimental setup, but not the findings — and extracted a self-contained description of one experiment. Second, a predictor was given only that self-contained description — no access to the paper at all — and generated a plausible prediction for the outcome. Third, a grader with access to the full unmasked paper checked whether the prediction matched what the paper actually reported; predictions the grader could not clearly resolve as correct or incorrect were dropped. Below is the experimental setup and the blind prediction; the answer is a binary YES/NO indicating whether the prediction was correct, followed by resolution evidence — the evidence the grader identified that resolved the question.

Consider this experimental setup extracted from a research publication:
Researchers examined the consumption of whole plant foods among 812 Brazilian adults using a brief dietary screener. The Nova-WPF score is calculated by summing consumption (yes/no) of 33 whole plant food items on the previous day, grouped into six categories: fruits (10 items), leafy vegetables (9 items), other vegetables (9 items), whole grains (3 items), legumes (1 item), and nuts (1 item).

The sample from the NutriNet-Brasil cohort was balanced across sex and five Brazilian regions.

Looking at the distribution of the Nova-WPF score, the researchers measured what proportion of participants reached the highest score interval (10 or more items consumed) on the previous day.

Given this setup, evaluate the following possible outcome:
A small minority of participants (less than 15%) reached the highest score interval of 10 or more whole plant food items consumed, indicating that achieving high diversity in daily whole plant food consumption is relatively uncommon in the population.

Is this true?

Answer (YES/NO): NO